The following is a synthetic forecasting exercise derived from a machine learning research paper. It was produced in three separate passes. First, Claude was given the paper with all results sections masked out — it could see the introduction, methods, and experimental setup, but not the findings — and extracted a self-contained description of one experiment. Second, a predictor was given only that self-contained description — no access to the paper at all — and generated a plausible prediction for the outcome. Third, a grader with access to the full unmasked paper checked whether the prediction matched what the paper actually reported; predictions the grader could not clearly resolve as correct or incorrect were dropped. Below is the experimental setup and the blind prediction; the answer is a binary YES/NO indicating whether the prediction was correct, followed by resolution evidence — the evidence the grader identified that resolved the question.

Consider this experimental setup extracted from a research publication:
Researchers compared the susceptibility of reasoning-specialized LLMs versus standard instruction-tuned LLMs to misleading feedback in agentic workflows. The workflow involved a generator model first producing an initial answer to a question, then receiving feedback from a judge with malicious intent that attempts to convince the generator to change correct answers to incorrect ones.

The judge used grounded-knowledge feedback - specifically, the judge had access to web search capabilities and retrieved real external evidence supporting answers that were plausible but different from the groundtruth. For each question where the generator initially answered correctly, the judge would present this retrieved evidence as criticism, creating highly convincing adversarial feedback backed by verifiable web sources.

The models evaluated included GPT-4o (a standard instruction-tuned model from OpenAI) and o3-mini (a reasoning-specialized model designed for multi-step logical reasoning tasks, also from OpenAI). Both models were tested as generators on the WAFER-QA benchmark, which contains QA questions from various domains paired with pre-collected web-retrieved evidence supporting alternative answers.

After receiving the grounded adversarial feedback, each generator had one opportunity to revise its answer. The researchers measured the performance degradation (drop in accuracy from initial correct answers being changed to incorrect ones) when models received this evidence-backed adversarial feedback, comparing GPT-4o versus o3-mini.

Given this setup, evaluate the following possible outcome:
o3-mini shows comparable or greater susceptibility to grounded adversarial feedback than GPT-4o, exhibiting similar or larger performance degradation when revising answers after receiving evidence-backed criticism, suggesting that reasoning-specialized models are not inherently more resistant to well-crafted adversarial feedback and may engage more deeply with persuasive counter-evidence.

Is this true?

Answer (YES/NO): YES